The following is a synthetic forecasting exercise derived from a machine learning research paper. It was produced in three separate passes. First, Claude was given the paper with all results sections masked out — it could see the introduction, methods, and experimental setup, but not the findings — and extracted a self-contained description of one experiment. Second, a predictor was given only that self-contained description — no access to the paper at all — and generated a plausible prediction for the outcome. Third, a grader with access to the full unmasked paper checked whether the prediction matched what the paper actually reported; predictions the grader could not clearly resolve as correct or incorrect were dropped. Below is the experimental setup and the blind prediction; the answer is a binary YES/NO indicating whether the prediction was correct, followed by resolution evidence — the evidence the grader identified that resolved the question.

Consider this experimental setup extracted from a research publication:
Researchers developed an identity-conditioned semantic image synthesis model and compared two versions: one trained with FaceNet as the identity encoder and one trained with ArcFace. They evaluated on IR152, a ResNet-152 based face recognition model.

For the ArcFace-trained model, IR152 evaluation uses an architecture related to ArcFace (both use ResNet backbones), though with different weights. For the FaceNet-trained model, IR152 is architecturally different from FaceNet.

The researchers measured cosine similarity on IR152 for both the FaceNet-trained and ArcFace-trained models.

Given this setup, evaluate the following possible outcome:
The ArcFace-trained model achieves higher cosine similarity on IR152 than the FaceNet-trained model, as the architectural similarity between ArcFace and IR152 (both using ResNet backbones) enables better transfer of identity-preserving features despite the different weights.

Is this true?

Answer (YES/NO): NO